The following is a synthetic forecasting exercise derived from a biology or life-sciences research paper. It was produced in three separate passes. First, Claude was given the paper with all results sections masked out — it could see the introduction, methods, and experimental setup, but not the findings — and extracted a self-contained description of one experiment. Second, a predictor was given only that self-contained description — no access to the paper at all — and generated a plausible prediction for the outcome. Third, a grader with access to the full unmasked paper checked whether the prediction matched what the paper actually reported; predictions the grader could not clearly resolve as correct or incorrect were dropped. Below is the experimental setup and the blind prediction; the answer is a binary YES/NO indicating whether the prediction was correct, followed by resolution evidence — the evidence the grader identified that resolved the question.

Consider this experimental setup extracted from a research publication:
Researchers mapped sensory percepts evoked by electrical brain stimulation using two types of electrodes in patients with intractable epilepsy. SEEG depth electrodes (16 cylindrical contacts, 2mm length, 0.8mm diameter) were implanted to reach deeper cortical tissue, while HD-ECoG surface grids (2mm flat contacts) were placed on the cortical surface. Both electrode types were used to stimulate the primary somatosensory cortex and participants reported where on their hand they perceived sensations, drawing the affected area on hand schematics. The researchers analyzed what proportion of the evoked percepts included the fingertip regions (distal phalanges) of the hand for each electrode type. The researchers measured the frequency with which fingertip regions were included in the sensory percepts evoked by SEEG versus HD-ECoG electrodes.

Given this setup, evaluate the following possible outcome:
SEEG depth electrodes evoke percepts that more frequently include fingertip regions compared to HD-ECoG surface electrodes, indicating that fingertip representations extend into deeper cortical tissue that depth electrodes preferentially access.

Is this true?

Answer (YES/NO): YES